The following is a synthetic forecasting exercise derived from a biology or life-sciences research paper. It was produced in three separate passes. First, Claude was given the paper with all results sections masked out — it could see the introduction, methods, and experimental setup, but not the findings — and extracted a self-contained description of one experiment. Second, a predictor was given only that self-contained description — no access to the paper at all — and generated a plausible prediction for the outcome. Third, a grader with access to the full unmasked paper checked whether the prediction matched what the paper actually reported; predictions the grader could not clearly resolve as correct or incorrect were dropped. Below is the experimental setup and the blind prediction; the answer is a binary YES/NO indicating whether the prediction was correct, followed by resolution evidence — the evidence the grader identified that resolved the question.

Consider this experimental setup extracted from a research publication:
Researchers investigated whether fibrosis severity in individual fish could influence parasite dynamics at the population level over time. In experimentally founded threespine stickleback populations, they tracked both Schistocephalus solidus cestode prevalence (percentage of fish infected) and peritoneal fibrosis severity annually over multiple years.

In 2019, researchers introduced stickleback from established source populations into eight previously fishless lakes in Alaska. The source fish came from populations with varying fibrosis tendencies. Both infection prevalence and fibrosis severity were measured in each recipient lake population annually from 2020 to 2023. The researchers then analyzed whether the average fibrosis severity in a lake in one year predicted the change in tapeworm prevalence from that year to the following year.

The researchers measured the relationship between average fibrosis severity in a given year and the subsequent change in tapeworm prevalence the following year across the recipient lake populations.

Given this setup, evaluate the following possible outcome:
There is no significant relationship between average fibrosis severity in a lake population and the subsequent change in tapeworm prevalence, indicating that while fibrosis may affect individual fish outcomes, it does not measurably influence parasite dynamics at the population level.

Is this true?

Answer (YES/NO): NO